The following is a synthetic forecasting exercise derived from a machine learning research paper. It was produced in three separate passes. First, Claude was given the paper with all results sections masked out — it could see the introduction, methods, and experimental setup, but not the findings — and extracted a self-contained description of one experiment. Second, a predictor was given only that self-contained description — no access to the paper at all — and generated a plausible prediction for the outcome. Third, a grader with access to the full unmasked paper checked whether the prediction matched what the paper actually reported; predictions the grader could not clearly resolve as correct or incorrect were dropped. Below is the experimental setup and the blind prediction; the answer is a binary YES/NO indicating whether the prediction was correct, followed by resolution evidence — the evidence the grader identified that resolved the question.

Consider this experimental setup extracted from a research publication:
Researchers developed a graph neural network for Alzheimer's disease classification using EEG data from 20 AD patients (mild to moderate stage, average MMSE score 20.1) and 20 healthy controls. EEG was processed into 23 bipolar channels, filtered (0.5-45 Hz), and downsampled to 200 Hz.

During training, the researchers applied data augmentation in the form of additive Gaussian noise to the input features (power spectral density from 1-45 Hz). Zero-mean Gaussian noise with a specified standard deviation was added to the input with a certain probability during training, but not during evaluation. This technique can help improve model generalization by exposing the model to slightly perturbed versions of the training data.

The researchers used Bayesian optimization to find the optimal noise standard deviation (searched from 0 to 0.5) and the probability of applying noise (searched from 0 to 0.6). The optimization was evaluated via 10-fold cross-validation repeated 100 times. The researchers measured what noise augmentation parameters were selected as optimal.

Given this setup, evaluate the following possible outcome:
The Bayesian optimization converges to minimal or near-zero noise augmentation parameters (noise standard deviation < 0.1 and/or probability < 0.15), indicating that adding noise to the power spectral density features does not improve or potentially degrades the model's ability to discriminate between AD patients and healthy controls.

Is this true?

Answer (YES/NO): NO